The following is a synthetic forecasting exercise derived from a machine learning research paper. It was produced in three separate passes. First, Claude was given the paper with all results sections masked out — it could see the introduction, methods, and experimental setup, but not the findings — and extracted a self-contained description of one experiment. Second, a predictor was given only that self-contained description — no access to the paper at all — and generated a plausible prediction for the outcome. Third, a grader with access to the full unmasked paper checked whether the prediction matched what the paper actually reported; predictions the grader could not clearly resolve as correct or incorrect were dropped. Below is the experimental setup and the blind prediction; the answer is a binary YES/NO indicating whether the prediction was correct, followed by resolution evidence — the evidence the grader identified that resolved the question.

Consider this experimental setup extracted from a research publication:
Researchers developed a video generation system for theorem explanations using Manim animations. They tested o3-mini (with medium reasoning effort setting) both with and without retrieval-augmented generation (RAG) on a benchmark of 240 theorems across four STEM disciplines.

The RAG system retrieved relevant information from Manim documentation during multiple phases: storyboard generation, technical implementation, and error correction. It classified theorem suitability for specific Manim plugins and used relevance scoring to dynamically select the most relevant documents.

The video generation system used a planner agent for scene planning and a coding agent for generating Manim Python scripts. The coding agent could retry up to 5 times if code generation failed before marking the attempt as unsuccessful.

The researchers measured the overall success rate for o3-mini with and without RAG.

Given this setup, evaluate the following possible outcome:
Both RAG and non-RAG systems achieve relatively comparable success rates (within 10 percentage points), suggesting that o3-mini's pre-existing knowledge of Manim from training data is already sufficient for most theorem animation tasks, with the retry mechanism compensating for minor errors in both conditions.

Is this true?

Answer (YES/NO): NO